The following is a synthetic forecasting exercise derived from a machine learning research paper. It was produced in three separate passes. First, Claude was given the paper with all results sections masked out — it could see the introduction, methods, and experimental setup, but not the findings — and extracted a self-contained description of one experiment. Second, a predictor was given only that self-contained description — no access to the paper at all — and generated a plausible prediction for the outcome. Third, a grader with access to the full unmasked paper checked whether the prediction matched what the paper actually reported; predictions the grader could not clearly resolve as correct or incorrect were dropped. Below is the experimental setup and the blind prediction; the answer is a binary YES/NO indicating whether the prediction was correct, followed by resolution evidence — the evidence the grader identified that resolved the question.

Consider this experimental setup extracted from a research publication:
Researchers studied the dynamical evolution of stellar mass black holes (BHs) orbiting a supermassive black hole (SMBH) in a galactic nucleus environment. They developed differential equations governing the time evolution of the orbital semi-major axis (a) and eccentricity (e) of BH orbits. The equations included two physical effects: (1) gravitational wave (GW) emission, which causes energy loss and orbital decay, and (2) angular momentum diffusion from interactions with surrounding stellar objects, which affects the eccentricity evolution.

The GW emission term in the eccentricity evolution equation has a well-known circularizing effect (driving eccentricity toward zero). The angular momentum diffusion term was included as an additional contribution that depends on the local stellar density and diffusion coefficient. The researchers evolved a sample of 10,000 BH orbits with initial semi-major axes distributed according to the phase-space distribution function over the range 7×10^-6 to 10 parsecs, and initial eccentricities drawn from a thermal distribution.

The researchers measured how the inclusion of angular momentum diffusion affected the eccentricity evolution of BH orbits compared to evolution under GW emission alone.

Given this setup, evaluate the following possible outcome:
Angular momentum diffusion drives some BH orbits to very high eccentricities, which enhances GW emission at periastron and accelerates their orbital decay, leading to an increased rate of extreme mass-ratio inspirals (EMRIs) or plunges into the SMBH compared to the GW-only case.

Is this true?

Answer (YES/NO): YES